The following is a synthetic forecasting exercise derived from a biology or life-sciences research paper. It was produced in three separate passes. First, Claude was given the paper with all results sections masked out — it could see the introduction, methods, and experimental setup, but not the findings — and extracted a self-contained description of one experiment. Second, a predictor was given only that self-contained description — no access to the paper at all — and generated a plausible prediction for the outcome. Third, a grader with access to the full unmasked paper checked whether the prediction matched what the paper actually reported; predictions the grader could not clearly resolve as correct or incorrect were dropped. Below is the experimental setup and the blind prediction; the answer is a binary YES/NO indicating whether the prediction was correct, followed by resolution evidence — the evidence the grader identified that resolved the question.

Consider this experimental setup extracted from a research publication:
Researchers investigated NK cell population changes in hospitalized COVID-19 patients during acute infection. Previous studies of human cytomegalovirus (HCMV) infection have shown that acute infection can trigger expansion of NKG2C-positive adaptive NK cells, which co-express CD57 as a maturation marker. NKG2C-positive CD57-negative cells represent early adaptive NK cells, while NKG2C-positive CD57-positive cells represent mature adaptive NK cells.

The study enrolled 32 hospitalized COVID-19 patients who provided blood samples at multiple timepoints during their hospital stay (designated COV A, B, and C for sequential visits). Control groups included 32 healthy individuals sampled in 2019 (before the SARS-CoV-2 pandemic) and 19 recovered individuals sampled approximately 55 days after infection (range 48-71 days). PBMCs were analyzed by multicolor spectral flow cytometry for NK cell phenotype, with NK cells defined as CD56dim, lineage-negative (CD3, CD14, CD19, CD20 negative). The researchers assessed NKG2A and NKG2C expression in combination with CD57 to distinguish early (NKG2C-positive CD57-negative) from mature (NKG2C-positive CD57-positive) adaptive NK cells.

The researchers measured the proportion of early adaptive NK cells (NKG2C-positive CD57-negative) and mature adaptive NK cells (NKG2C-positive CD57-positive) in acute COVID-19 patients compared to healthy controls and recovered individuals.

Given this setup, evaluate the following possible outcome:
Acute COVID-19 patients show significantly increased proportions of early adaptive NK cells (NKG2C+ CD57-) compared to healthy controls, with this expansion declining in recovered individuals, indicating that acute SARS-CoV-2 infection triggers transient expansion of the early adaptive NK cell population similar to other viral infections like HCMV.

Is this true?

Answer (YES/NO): NO